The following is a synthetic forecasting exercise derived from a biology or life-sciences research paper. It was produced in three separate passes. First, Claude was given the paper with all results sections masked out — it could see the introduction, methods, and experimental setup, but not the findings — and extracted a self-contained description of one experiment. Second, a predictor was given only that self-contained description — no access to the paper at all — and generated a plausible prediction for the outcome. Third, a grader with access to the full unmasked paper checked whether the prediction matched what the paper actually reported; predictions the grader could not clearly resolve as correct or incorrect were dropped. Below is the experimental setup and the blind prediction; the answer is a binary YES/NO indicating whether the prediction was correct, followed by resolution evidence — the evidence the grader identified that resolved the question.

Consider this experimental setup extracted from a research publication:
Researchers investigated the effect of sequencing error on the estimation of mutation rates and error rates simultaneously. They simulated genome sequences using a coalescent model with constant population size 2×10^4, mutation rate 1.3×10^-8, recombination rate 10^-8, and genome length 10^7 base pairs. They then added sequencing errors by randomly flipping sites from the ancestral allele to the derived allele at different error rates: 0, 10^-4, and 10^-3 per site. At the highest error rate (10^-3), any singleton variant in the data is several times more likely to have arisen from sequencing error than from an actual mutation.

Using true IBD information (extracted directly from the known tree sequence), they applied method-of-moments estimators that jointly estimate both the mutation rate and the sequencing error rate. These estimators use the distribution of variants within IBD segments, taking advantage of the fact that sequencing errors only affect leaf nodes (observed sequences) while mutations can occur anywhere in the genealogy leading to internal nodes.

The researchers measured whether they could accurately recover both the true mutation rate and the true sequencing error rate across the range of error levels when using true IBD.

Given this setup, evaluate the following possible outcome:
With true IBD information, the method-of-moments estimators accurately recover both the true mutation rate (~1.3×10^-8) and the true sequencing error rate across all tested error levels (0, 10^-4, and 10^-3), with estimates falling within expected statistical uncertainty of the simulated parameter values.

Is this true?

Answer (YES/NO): YES